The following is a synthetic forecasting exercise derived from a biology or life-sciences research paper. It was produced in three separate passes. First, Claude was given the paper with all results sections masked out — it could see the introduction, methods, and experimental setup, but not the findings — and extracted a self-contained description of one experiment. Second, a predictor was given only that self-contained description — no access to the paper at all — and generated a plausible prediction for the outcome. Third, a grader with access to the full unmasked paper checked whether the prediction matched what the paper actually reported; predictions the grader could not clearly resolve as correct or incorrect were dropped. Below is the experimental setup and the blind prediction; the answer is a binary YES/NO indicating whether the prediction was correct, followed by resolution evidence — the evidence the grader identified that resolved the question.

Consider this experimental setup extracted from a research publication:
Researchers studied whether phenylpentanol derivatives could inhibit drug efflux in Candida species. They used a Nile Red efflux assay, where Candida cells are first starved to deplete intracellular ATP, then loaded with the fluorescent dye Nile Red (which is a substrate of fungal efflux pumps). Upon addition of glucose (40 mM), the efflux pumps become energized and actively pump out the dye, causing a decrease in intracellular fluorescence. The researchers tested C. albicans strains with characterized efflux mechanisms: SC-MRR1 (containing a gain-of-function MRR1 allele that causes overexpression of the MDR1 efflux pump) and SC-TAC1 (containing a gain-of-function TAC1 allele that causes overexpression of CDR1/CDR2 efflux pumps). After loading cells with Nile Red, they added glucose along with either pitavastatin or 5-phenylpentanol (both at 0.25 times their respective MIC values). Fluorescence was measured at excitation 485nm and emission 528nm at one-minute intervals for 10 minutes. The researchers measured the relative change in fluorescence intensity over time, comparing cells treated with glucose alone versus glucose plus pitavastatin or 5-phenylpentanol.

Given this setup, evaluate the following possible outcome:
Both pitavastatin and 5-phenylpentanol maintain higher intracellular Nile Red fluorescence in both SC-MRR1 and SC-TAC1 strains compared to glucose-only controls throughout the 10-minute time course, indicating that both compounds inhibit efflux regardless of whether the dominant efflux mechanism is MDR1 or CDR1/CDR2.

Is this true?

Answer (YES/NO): NO